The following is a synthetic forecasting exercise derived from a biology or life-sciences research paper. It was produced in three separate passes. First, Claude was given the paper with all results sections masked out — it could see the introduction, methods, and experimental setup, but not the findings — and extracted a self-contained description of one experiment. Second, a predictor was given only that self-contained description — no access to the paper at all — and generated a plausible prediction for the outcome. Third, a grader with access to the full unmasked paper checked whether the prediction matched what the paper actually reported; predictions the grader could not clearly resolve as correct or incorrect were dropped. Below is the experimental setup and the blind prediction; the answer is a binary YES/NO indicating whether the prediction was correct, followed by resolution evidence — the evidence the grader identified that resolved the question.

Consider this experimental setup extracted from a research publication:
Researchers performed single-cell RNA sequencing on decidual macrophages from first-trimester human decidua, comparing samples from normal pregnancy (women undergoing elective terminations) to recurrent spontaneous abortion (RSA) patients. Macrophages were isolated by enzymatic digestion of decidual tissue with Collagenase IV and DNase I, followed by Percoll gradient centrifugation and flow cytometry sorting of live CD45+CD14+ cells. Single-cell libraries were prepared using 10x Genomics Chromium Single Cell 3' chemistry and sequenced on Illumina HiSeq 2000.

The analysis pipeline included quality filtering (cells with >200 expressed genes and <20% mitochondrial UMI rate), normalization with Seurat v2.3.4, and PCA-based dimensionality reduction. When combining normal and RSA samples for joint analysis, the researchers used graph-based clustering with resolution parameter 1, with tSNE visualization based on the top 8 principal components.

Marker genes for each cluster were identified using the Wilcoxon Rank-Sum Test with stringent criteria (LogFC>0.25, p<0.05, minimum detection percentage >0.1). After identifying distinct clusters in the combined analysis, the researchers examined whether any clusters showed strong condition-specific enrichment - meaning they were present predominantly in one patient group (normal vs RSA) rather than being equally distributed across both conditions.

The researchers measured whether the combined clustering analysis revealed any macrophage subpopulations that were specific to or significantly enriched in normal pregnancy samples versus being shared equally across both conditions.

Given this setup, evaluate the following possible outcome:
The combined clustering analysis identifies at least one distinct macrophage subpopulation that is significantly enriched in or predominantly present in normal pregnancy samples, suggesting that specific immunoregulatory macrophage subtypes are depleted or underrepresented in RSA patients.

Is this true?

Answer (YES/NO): YES